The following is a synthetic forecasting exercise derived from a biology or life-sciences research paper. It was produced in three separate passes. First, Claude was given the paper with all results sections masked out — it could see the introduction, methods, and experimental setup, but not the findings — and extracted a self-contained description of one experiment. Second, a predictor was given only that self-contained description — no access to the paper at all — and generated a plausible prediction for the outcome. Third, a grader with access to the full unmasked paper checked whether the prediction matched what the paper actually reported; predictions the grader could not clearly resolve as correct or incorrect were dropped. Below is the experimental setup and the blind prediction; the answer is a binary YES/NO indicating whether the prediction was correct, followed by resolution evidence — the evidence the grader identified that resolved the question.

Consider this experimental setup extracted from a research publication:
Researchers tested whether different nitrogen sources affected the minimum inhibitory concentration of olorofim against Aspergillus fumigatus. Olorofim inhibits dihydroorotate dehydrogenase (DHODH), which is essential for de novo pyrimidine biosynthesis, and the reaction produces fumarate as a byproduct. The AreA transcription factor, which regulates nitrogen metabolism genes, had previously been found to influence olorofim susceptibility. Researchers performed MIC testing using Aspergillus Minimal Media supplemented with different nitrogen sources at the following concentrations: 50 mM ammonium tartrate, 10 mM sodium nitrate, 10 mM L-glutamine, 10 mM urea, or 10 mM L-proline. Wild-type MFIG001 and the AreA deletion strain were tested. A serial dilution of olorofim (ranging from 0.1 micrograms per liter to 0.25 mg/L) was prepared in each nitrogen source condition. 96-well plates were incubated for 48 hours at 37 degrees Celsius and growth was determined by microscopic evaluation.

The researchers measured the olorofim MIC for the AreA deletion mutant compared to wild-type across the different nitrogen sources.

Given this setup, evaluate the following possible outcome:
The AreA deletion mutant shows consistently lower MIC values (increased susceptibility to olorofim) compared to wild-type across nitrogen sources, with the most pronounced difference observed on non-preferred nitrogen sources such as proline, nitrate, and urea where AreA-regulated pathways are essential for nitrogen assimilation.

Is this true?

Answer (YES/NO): NO